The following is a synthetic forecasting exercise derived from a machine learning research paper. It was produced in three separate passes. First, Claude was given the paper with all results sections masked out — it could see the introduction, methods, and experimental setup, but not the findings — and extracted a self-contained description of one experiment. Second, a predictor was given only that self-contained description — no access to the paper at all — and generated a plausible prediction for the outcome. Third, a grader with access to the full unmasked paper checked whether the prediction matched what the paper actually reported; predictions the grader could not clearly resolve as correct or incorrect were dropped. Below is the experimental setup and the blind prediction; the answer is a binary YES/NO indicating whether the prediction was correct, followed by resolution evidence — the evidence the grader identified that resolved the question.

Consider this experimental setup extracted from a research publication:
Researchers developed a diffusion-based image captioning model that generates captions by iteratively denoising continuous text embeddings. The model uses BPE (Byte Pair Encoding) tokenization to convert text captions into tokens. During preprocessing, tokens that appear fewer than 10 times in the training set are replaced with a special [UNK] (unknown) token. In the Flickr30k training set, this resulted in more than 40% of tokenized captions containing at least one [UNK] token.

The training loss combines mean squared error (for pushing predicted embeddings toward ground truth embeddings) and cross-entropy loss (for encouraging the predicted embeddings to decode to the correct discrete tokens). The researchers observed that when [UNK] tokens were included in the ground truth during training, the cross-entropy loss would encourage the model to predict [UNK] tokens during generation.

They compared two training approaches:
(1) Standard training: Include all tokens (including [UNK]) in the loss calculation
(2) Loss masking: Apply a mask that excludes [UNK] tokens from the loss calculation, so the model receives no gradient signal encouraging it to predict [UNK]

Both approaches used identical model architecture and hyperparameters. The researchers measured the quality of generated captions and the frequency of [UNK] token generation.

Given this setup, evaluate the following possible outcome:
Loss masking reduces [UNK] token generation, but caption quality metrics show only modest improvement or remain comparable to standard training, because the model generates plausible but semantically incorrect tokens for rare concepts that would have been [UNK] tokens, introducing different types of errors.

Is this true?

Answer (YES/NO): NO